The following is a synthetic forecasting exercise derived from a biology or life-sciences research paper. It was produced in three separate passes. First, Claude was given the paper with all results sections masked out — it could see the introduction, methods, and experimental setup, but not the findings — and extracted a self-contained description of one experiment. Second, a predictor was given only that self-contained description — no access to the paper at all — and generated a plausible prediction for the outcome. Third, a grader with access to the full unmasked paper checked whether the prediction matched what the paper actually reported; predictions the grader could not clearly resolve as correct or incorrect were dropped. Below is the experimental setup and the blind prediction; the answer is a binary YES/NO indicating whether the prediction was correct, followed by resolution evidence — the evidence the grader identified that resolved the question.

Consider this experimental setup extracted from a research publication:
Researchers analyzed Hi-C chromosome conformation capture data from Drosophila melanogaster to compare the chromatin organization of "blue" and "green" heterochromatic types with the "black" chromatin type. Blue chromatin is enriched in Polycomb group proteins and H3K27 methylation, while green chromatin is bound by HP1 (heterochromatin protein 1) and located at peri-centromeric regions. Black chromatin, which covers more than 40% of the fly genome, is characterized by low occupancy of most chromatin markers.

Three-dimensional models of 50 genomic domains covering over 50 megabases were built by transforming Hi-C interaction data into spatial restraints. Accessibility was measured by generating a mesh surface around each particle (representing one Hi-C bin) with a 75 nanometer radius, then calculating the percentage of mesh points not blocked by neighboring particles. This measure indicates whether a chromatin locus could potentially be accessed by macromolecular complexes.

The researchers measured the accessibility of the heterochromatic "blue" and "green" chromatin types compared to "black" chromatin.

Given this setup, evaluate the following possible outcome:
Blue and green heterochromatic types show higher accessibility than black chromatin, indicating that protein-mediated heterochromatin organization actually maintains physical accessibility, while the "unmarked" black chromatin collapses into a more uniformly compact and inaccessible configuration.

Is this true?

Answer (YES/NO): YES